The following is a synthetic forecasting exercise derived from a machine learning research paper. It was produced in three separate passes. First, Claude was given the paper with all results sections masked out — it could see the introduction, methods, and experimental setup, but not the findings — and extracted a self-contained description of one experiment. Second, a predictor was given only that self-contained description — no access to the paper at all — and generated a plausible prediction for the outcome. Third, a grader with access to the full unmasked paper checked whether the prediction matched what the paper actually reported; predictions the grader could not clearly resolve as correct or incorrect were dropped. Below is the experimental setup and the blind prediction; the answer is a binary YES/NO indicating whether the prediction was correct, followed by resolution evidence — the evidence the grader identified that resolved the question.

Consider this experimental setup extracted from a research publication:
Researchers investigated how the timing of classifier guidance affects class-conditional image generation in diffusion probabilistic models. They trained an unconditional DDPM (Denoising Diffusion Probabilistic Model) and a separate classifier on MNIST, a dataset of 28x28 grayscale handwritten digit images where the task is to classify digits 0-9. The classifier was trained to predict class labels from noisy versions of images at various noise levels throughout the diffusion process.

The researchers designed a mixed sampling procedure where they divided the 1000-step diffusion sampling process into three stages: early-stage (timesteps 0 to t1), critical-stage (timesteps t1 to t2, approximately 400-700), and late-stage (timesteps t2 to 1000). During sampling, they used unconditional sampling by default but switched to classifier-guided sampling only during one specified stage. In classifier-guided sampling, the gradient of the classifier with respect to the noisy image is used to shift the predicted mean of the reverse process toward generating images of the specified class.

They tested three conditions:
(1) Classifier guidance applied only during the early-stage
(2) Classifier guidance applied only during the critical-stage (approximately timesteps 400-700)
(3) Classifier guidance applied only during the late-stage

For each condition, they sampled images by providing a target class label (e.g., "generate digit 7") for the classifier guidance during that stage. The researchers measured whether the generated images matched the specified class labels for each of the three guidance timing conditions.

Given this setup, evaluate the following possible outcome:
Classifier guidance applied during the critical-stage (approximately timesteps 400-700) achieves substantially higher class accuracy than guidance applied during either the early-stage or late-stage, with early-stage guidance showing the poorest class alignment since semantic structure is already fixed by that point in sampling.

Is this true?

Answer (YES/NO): NO